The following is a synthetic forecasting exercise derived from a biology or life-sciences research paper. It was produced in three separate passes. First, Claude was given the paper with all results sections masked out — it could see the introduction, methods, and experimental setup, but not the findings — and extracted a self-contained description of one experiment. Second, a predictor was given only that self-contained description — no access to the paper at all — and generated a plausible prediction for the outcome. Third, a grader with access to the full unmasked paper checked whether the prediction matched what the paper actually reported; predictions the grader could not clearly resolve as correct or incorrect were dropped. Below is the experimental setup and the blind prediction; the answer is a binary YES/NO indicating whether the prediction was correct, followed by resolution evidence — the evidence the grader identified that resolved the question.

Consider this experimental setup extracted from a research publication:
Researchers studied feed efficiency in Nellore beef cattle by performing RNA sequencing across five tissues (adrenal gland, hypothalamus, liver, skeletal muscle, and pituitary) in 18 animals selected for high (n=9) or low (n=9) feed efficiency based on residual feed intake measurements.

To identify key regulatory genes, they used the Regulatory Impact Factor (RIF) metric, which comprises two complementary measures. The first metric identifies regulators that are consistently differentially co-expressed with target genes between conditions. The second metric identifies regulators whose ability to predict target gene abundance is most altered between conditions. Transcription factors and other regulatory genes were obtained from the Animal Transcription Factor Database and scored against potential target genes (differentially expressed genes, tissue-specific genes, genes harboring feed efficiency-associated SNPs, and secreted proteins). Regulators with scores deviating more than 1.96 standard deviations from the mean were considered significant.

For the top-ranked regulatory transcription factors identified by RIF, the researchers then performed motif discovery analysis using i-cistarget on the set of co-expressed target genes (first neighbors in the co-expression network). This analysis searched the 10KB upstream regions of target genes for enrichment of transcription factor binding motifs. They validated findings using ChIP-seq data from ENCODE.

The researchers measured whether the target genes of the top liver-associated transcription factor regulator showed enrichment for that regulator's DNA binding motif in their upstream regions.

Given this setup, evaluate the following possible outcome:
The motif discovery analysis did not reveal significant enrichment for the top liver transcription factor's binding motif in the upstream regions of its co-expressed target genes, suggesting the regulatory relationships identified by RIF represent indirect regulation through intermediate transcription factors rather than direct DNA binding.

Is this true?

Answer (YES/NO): NO